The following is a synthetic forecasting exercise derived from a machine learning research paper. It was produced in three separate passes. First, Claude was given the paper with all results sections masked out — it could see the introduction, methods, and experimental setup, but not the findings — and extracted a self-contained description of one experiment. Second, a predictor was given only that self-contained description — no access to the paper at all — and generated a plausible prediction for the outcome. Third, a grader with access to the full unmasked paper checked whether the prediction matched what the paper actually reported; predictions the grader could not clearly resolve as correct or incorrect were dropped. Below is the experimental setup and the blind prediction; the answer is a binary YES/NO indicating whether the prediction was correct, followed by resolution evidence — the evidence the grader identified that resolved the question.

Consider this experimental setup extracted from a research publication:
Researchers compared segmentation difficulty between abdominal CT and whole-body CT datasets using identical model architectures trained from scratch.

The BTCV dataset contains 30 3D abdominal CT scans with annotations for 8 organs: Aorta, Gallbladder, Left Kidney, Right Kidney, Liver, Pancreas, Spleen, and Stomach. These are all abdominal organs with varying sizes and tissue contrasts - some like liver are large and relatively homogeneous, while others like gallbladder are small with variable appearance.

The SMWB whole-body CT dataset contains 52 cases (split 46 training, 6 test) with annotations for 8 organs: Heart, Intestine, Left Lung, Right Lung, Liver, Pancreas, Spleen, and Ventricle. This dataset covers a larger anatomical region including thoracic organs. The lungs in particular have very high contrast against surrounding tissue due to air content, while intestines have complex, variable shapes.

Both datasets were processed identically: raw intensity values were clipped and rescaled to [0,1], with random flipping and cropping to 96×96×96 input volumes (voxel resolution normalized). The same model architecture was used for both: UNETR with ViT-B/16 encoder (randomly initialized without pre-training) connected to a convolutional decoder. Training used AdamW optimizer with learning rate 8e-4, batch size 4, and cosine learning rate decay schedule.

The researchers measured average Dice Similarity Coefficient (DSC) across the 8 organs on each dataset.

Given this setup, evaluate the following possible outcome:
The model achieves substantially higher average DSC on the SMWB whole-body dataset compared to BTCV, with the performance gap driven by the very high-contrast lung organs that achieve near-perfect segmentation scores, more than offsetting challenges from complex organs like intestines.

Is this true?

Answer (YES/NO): NO